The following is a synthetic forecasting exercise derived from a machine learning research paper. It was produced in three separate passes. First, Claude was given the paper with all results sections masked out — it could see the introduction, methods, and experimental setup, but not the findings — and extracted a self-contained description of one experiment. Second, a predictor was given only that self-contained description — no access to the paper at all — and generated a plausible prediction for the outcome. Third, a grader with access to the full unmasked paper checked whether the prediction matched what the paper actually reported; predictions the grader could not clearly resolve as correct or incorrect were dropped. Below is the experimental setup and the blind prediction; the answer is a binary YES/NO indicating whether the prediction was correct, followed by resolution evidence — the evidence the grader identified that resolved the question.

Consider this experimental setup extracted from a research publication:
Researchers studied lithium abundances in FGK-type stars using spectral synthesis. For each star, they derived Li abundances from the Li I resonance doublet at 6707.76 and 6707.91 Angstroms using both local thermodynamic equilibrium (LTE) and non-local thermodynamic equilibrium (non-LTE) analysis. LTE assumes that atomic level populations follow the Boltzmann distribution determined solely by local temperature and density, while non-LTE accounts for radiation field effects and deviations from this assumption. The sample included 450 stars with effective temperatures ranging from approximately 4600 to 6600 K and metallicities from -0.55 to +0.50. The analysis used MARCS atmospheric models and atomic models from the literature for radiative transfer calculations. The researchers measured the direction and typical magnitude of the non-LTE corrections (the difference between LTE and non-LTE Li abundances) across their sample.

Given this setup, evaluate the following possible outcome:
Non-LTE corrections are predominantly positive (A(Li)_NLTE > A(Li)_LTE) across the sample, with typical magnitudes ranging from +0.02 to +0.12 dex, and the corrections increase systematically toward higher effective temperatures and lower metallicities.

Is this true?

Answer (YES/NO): NO